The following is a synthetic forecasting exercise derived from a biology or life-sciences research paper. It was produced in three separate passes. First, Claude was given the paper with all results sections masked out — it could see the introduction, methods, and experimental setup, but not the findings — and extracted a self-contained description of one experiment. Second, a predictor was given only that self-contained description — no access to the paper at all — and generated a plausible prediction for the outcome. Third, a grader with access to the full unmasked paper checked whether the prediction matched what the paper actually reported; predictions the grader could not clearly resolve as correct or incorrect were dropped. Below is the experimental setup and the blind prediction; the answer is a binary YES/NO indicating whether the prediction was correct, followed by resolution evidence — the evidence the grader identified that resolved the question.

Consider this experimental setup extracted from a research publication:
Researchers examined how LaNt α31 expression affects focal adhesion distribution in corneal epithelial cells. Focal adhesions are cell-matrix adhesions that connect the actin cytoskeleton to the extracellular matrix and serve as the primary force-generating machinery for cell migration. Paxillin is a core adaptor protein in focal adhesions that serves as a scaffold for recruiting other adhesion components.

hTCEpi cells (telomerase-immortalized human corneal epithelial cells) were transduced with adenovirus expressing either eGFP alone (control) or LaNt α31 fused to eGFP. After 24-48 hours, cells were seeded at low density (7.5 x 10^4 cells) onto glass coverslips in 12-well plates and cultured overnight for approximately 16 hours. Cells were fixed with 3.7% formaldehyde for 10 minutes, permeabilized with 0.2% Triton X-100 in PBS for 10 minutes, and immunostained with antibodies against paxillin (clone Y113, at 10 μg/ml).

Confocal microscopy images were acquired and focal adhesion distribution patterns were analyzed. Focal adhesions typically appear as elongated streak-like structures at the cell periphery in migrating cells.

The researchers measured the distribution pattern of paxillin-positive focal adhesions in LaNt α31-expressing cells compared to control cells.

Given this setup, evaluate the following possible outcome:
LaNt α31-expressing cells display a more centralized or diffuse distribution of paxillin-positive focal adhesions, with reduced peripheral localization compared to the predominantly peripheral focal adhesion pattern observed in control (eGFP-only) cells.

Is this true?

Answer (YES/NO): NO